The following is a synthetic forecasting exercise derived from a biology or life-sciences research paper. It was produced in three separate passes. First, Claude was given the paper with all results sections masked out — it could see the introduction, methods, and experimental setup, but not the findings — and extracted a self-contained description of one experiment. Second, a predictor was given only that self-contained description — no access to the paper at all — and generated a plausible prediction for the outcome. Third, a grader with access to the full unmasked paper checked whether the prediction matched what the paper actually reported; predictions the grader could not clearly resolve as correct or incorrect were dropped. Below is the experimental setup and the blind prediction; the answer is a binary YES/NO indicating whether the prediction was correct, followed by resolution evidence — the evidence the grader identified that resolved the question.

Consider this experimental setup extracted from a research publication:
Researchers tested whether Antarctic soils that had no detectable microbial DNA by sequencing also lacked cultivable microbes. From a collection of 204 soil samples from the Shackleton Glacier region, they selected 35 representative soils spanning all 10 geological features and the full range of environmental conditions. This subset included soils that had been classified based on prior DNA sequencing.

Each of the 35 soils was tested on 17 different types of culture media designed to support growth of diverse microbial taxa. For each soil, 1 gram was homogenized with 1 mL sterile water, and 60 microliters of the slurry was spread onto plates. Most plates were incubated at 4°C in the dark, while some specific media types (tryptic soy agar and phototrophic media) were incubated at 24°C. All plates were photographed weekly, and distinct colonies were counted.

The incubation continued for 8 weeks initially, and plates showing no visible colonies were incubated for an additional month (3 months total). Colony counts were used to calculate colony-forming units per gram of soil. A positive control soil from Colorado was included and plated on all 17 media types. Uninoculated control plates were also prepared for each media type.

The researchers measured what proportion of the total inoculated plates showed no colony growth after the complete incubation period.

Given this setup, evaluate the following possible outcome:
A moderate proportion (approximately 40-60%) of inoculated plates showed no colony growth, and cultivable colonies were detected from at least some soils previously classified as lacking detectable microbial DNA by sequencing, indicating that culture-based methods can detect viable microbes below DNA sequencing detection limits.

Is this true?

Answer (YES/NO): NO